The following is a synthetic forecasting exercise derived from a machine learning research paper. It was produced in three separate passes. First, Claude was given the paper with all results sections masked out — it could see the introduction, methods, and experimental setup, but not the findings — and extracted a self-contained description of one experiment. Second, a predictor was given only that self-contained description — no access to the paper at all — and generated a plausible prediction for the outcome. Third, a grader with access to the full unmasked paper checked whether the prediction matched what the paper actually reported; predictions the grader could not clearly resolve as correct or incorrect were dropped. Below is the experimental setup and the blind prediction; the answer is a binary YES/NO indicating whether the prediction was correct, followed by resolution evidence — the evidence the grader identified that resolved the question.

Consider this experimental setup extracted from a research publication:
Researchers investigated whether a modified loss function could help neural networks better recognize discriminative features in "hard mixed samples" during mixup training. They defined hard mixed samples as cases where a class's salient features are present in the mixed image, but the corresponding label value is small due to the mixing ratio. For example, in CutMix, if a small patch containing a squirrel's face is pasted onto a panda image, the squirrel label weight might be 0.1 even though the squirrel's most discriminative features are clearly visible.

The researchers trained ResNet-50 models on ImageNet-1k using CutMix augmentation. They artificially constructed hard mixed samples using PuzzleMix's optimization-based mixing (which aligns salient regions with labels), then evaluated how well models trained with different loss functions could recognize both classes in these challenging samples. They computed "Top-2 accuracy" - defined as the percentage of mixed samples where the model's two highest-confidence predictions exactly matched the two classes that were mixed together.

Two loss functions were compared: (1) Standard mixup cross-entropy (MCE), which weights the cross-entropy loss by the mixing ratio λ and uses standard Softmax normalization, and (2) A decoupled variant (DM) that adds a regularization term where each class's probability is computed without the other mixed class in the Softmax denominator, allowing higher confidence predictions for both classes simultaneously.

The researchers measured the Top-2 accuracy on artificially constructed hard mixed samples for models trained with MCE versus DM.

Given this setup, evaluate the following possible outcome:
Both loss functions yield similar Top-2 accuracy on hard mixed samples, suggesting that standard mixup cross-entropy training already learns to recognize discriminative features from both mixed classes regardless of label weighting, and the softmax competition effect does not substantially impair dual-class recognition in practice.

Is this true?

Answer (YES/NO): NO